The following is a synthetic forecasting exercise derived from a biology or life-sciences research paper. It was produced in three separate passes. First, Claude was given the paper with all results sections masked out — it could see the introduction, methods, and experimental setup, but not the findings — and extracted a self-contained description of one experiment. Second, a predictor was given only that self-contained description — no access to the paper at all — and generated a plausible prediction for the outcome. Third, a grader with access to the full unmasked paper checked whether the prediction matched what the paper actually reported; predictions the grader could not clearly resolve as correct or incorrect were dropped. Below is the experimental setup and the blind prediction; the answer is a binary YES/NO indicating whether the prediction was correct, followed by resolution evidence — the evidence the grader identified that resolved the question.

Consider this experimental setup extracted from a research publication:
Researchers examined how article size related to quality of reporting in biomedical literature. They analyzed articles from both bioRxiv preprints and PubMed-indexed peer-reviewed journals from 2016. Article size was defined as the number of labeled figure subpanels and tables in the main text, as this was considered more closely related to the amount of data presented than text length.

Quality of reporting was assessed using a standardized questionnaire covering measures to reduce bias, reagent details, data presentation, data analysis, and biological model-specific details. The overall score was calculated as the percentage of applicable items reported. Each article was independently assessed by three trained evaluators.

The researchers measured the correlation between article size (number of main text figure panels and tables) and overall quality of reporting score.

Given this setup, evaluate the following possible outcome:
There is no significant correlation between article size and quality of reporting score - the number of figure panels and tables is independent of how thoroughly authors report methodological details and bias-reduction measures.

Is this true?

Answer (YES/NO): NO